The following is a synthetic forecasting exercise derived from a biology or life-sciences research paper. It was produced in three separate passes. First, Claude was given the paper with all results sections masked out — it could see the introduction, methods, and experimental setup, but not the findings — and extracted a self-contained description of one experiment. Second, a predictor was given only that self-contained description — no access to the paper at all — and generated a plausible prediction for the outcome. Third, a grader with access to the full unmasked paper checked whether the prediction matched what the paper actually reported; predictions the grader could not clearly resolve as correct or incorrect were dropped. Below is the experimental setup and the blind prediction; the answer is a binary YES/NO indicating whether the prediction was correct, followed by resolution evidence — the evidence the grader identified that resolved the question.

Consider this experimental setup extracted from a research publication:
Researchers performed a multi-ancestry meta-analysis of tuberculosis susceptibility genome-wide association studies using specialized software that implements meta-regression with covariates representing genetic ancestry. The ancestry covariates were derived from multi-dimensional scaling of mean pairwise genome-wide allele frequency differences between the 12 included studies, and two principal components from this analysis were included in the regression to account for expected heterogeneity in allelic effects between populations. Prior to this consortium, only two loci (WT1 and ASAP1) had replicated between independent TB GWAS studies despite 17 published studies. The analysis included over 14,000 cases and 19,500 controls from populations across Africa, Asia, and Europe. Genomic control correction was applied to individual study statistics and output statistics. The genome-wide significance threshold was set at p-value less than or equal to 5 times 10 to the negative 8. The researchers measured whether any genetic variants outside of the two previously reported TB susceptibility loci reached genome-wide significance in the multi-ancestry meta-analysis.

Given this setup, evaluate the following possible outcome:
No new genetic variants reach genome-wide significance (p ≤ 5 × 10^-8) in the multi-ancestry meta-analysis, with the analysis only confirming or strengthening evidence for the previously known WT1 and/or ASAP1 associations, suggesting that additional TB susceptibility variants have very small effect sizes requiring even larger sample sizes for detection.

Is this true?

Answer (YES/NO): NO